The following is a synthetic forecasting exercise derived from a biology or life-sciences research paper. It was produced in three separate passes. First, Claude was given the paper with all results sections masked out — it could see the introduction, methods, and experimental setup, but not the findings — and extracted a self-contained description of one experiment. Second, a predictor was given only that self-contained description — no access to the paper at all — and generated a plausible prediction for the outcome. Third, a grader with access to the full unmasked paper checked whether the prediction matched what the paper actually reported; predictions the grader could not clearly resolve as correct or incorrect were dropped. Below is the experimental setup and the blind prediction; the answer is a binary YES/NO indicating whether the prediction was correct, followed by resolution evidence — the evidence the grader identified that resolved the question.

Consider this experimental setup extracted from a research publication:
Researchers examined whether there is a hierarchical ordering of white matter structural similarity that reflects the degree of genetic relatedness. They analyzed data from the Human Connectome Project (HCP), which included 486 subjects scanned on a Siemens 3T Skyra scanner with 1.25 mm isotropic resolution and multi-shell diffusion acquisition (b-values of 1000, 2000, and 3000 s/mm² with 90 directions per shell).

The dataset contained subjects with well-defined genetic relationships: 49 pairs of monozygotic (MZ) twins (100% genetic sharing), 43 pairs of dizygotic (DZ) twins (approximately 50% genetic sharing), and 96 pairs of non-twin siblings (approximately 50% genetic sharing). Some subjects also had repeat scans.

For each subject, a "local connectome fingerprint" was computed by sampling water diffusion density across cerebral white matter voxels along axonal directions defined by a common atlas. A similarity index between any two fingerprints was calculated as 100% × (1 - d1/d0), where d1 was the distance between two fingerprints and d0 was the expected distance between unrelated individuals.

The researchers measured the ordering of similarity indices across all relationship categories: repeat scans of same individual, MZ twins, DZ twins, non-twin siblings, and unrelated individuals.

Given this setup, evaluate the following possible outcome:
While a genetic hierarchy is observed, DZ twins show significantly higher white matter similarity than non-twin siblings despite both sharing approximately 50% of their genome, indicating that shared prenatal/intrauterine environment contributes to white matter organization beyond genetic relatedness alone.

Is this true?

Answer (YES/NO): NO